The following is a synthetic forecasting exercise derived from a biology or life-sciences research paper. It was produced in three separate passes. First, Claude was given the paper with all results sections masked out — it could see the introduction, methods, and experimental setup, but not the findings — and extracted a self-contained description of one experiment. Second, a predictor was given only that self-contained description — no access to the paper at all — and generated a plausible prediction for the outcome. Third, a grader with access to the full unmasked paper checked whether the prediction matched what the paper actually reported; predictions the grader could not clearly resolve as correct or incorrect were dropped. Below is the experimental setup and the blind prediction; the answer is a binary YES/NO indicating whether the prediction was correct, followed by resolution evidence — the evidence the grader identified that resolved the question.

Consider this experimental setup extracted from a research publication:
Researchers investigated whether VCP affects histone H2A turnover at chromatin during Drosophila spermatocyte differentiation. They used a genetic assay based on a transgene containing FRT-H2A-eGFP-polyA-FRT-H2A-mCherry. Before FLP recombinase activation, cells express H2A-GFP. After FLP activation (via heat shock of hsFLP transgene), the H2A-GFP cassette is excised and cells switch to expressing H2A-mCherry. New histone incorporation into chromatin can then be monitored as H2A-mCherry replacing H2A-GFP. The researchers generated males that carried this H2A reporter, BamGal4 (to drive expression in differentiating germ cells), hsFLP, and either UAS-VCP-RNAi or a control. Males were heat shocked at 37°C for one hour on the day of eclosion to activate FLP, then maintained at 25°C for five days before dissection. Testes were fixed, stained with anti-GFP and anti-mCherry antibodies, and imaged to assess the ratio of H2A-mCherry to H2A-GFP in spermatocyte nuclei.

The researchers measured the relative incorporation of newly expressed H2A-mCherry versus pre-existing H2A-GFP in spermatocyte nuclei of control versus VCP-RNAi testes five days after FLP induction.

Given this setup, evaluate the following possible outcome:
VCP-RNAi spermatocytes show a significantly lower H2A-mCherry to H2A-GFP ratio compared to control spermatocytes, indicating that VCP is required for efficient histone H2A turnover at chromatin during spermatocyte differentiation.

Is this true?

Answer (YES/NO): YES